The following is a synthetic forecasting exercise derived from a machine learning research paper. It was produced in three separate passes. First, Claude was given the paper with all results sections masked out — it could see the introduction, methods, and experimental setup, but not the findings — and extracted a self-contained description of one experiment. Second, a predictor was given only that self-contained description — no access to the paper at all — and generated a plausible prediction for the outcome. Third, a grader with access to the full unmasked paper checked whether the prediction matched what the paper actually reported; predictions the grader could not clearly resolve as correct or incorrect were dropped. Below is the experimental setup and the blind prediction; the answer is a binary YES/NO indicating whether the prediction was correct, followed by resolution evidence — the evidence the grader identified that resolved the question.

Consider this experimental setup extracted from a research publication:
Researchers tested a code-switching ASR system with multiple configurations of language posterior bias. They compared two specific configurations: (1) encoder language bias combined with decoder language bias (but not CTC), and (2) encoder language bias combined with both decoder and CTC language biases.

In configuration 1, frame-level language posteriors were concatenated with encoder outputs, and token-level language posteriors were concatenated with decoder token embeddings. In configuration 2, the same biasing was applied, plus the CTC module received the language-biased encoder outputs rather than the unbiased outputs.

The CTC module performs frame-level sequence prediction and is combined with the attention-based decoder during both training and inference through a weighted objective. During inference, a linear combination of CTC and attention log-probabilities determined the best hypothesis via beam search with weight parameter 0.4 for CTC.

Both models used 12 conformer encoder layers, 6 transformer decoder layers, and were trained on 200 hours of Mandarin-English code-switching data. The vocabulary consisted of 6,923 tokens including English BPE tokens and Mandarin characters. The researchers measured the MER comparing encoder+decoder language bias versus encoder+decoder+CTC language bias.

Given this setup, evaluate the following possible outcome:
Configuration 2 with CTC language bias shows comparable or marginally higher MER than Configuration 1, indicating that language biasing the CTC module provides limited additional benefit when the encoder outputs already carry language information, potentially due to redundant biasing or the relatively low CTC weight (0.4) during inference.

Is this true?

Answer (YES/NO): NO